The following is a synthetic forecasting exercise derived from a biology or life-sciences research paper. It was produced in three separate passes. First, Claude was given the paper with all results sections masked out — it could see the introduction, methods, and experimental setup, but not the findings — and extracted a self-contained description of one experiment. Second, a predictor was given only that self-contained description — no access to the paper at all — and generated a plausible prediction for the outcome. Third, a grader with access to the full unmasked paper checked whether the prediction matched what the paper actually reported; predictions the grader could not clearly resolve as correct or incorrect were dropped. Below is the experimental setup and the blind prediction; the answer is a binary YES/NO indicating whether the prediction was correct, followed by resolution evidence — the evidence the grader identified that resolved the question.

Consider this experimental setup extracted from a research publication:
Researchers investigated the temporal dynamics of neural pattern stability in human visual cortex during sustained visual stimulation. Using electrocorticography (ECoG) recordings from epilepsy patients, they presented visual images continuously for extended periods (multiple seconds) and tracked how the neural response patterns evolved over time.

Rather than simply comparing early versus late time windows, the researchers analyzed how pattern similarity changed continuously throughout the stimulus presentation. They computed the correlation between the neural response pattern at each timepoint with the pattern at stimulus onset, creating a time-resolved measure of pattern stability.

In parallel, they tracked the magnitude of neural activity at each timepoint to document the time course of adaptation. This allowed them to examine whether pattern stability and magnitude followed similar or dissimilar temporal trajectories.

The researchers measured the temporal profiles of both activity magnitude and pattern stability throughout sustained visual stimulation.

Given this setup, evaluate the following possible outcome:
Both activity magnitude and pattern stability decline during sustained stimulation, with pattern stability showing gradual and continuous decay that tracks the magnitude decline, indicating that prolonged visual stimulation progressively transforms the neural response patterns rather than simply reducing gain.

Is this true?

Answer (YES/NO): NO